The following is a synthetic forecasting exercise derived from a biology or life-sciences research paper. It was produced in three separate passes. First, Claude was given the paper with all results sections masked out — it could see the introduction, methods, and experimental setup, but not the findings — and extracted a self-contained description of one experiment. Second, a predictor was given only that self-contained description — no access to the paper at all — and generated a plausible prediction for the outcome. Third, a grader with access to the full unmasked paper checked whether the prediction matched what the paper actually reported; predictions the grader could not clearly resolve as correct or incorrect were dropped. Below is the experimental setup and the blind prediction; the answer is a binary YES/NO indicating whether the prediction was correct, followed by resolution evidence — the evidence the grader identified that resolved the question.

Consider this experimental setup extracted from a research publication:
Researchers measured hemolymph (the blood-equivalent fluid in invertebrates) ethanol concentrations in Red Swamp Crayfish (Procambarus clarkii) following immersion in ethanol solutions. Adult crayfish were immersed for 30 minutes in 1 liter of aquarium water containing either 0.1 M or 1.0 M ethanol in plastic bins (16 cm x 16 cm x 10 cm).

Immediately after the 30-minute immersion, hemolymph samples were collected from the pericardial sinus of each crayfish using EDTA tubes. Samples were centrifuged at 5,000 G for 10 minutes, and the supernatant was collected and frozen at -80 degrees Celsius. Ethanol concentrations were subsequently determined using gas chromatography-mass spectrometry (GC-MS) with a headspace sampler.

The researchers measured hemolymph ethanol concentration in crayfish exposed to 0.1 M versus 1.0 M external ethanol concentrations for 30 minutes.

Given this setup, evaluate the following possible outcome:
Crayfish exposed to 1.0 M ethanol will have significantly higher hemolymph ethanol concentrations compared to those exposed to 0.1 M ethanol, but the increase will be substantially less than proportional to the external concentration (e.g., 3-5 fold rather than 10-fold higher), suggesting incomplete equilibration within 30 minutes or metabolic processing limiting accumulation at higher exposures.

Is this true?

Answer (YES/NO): NO